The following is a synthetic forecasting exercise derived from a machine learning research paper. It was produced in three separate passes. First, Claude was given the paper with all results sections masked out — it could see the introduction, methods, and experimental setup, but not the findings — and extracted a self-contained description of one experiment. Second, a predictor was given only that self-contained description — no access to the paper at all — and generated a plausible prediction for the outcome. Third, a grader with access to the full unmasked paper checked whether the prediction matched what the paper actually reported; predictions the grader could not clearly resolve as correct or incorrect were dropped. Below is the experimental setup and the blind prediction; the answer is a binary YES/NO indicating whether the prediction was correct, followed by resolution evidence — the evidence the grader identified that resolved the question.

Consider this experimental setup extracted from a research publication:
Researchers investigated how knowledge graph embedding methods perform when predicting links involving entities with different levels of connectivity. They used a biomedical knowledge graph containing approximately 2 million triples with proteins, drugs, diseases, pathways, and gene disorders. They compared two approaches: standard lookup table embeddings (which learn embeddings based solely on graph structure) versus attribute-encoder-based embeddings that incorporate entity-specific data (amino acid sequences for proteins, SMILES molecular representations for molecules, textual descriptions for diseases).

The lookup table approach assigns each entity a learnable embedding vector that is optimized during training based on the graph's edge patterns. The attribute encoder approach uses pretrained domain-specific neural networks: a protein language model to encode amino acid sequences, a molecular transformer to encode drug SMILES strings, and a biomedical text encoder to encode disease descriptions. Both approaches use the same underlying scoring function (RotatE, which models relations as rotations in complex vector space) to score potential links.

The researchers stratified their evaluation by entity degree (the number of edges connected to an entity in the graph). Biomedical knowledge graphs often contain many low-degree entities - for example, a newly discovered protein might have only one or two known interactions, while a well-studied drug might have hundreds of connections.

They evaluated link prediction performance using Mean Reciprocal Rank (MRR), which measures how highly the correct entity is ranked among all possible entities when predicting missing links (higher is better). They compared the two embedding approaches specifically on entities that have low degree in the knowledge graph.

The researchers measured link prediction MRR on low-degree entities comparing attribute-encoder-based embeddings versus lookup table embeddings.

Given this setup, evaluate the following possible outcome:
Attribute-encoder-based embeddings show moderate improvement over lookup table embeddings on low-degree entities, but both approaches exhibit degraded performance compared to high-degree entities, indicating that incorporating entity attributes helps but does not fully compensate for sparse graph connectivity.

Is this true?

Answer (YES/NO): NO